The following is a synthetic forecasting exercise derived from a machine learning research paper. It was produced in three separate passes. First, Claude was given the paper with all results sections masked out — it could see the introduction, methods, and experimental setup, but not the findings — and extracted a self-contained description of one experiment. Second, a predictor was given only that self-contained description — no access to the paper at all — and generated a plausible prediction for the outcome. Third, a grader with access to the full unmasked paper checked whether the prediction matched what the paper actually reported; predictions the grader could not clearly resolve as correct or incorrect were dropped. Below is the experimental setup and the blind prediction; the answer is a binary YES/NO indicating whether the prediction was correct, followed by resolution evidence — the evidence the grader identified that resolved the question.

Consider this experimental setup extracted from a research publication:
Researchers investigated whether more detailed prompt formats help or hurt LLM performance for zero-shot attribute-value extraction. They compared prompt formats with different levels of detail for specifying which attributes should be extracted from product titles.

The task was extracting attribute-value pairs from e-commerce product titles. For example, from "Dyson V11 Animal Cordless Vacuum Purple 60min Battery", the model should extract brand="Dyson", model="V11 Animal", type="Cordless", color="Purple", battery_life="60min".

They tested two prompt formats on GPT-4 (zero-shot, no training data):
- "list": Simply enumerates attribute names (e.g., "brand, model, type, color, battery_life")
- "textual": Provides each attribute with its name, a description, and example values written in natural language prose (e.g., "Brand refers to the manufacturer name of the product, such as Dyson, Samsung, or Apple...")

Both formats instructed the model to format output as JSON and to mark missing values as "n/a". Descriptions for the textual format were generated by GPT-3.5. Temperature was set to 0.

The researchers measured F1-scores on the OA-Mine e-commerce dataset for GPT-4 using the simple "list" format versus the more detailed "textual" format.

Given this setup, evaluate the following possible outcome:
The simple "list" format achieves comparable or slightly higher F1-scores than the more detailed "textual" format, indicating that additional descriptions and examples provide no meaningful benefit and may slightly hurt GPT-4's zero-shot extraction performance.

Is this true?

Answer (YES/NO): NO